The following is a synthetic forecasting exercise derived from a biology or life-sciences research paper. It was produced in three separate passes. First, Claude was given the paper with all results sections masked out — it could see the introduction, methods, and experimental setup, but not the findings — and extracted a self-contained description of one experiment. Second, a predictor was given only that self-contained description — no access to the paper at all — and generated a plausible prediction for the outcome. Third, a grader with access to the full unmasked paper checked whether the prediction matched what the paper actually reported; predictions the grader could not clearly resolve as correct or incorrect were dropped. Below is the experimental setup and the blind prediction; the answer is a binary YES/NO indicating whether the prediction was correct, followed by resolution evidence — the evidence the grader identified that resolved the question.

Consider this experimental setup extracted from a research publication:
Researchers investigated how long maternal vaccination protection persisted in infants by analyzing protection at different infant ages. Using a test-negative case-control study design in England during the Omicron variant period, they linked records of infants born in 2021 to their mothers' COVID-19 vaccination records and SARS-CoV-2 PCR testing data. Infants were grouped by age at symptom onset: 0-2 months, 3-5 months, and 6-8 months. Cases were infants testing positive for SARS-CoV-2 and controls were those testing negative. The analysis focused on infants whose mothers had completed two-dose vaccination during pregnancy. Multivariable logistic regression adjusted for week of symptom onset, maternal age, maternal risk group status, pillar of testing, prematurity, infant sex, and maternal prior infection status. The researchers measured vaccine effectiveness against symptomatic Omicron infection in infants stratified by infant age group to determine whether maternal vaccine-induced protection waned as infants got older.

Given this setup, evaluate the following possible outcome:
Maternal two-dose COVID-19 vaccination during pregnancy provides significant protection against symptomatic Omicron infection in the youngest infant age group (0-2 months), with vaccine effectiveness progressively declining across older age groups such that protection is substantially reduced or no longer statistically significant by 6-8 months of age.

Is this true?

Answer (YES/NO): NO